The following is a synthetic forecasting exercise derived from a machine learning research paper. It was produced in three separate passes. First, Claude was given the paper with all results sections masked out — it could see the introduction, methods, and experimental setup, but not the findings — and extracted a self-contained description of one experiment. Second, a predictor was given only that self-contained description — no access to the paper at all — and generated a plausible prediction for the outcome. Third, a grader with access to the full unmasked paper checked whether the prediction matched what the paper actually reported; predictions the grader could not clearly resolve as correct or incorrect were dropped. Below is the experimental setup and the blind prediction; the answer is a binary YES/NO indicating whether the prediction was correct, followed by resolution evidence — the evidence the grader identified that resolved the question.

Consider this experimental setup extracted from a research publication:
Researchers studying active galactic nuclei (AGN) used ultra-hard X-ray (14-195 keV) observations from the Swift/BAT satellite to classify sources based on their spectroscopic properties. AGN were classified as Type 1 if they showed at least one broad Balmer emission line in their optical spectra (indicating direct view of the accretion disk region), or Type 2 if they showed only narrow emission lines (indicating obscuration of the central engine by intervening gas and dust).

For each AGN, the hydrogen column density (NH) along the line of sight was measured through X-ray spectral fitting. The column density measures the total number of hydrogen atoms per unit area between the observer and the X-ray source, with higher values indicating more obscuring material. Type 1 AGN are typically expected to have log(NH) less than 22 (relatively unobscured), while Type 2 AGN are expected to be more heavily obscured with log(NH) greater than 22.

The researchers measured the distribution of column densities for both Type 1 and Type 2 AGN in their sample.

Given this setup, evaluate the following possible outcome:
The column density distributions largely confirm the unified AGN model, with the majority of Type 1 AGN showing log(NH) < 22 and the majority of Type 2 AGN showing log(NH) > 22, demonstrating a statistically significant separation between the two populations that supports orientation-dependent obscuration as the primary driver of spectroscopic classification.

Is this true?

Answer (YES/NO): NO